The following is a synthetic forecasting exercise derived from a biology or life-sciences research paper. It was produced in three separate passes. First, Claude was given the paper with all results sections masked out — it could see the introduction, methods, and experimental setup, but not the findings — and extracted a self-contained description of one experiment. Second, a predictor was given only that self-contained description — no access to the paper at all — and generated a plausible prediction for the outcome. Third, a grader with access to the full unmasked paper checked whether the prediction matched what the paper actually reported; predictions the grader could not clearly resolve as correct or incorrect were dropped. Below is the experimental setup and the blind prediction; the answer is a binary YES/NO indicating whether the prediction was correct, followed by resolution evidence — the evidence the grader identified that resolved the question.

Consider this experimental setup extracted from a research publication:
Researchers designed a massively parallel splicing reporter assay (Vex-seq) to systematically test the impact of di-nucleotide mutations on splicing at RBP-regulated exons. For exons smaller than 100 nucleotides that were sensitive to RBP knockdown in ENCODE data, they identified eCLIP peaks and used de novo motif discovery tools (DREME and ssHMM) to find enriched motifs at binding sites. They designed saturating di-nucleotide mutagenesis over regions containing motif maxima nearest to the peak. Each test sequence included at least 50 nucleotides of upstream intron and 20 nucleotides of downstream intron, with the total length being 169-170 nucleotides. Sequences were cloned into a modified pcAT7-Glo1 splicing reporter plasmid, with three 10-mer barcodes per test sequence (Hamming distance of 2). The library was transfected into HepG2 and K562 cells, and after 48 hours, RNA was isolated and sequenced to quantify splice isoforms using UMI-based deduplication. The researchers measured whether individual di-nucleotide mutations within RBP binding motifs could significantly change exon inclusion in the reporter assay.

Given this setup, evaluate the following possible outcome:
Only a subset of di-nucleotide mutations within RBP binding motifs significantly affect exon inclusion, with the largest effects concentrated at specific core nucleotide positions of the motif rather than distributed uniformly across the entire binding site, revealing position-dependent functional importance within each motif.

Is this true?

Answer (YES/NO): YES